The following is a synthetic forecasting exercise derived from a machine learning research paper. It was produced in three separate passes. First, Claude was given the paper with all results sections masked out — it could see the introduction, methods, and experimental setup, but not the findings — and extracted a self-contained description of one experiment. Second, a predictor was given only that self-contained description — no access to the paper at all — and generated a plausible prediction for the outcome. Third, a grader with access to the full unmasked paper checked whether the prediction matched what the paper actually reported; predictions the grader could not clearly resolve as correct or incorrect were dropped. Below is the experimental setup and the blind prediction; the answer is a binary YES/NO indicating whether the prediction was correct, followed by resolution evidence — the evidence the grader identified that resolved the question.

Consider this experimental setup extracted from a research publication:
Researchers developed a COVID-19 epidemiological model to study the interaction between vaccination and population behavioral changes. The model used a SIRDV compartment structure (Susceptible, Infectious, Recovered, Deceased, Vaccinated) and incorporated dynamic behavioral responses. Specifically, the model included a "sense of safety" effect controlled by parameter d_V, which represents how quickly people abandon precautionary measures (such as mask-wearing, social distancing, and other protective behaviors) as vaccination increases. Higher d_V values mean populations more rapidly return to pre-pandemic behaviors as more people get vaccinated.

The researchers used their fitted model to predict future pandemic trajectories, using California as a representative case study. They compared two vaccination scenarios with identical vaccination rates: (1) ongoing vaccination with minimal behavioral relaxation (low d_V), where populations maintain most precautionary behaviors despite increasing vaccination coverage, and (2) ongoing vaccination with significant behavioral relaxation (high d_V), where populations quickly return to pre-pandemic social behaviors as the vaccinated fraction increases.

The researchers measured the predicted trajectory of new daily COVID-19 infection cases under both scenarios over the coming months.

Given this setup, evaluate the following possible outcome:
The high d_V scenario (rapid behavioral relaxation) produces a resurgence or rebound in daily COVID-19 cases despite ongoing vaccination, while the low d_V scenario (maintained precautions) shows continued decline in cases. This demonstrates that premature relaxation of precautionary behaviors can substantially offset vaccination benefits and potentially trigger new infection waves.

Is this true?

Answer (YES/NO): YES